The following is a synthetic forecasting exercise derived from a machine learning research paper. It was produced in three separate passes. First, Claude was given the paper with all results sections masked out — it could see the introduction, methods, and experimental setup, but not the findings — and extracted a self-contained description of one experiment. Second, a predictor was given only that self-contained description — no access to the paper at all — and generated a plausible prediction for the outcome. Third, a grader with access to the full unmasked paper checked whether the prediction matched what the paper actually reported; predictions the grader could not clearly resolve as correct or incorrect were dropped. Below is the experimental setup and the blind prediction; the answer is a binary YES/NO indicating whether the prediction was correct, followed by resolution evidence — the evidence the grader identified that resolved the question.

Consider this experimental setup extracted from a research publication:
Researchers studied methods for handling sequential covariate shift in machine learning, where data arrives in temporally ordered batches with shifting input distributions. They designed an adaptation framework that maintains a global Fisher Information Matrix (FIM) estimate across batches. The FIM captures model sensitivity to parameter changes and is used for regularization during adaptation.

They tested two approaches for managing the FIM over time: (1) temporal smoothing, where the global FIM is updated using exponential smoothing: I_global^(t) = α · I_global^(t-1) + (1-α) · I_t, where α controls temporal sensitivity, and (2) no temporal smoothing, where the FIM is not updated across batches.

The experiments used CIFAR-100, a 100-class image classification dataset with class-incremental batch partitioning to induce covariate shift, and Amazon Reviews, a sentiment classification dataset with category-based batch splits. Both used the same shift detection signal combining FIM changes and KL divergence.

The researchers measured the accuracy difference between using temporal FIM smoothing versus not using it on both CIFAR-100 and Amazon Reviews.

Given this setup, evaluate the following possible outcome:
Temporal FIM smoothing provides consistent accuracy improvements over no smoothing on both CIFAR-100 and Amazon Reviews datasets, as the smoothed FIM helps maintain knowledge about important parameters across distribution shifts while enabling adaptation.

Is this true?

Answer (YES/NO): YES